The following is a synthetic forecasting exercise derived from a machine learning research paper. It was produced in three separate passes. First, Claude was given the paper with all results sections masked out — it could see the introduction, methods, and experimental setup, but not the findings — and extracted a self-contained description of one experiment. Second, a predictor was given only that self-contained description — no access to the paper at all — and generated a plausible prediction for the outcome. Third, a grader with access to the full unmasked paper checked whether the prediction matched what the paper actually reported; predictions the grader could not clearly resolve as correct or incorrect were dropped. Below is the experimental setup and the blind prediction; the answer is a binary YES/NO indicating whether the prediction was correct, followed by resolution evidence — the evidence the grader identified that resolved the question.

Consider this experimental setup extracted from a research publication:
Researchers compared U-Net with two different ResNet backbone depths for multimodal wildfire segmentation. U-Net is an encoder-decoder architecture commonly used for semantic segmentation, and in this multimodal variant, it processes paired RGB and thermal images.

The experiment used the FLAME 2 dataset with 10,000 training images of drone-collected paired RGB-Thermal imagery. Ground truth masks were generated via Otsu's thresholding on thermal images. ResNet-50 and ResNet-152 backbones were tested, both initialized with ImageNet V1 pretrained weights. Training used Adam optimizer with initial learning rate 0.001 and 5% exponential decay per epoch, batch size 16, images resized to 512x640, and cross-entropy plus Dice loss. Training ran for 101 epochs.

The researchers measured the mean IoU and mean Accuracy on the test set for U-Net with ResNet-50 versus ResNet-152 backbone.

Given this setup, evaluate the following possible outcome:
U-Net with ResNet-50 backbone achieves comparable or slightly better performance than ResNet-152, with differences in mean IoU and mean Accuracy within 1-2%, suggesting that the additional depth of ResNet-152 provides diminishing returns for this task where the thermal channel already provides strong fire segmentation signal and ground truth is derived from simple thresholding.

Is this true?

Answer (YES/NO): YES